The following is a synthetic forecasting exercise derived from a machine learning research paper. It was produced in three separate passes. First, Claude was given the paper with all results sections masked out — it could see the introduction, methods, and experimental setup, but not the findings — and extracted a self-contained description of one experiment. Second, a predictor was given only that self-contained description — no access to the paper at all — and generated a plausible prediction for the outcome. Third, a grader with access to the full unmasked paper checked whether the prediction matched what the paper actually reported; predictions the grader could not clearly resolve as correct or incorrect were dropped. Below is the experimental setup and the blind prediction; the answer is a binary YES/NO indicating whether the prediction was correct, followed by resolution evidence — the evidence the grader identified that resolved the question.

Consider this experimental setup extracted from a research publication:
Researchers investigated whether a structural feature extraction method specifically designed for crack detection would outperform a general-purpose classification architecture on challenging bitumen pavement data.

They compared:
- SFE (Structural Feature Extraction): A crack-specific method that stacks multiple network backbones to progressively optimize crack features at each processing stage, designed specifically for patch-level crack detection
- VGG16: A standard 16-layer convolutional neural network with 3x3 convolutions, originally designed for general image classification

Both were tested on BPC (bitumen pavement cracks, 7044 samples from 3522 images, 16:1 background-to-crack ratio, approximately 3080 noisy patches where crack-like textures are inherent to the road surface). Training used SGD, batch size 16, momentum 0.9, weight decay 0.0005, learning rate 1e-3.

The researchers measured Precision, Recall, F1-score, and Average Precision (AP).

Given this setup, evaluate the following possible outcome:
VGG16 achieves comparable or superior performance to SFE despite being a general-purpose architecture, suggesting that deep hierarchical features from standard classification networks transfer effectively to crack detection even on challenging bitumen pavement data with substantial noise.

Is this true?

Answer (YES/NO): YES